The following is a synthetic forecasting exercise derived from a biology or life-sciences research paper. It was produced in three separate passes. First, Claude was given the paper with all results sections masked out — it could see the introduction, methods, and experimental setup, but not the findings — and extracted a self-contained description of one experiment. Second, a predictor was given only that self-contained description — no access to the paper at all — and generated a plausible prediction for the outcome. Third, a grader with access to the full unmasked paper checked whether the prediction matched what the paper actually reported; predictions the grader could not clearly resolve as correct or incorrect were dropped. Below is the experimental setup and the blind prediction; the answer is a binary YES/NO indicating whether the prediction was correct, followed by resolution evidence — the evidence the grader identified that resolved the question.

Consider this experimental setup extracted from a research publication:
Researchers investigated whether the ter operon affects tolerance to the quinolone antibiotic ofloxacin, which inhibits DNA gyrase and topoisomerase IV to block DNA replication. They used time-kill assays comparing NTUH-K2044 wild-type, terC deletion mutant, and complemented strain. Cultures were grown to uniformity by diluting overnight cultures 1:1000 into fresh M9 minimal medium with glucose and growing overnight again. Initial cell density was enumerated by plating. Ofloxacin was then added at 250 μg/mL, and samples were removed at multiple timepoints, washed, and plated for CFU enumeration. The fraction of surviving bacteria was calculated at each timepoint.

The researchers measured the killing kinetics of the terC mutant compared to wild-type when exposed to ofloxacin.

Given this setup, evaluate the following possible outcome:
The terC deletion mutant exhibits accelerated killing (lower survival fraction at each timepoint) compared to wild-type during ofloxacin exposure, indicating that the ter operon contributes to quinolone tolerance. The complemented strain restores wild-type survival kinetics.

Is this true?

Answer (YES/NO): YES